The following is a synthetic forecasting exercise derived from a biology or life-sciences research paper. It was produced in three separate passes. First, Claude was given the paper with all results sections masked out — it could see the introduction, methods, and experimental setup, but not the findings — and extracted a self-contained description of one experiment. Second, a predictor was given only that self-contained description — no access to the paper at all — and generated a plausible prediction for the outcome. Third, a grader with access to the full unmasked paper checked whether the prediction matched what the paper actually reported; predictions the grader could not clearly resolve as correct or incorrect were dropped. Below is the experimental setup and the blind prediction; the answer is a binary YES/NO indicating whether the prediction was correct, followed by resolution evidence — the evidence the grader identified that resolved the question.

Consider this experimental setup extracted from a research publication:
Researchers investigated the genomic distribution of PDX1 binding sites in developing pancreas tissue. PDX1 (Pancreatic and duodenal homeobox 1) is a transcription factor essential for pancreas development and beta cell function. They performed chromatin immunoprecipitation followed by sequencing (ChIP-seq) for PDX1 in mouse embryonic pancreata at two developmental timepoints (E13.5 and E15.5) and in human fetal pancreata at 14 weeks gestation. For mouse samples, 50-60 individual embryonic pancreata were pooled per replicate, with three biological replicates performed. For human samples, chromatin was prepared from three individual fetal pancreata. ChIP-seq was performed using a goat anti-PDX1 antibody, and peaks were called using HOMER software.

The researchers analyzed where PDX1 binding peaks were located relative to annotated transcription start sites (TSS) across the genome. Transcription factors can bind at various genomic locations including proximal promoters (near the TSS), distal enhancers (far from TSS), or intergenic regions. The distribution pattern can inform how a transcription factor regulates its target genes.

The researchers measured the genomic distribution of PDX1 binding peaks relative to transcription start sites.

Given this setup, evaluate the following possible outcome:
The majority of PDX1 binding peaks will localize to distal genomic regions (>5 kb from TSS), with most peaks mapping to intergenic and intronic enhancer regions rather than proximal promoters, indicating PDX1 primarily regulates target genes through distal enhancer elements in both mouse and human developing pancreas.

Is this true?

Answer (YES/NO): NO